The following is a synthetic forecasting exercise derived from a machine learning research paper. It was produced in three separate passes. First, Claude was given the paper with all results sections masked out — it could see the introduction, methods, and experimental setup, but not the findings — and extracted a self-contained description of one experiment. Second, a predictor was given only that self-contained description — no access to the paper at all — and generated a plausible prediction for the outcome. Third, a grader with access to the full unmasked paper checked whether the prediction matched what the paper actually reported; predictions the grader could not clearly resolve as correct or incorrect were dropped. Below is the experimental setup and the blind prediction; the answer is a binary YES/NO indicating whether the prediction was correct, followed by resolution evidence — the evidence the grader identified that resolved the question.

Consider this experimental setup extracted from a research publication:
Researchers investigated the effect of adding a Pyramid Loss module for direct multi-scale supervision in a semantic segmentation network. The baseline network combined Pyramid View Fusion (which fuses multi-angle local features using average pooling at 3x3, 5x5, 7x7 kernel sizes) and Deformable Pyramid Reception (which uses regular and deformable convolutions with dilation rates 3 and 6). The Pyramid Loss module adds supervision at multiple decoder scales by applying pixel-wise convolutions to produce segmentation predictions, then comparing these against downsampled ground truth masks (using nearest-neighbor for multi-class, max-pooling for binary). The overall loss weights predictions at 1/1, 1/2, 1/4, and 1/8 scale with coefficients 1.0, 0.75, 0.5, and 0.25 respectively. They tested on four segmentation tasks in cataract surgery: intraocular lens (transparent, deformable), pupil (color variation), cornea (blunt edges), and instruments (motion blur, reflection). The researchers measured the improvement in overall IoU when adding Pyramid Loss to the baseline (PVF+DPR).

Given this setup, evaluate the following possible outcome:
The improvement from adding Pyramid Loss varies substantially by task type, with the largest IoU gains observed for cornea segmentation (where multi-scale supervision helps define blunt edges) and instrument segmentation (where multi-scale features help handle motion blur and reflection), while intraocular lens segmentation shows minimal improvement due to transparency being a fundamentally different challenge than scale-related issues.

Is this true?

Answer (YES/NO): NO